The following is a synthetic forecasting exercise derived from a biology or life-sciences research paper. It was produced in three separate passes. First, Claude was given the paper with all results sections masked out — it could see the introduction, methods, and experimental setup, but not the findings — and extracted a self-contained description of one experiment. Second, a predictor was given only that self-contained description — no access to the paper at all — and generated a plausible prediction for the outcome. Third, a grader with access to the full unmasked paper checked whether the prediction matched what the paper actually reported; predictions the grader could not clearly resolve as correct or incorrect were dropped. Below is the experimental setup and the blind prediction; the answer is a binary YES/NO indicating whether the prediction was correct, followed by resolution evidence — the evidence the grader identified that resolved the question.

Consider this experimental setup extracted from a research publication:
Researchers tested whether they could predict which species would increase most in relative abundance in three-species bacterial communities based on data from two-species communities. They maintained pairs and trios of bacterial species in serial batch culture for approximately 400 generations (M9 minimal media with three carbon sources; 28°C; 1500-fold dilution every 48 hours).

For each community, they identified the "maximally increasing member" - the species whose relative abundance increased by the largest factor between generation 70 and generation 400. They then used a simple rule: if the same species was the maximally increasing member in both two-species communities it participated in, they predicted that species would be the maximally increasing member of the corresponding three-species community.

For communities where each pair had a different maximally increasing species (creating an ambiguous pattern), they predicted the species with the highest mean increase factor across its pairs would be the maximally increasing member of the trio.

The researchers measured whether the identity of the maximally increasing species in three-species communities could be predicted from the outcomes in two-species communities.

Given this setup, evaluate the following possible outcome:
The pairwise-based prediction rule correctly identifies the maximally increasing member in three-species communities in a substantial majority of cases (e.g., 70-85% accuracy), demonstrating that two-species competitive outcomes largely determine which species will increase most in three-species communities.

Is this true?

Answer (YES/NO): YES